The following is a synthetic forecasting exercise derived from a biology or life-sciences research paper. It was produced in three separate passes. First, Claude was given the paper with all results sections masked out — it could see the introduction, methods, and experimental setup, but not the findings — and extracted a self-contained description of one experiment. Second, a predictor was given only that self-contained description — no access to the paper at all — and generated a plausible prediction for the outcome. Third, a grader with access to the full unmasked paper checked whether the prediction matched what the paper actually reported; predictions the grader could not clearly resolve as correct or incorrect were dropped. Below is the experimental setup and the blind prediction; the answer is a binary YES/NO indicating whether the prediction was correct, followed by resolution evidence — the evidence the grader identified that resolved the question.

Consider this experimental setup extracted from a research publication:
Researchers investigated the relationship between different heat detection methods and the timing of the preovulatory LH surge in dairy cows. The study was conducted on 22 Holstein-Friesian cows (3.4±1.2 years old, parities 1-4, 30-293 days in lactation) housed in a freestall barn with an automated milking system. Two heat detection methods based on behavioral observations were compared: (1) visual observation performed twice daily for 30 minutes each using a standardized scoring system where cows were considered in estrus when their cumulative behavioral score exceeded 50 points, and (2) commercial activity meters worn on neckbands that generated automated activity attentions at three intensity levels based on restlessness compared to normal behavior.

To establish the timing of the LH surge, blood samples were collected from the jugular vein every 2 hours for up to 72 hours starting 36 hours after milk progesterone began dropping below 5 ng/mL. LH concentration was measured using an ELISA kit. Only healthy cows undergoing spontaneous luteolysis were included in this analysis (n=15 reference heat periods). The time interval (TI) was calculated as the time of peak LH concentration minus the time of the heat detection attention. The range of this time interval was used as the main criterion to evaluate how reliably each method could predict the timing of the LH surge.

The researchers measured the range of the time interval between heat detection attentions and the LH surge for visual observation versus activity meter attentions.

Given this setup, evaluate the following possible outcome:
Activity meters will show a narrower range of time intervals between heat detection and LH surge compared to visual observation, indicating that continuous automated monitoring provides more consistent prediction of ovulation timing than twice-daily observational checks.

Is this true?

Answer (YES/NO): NO